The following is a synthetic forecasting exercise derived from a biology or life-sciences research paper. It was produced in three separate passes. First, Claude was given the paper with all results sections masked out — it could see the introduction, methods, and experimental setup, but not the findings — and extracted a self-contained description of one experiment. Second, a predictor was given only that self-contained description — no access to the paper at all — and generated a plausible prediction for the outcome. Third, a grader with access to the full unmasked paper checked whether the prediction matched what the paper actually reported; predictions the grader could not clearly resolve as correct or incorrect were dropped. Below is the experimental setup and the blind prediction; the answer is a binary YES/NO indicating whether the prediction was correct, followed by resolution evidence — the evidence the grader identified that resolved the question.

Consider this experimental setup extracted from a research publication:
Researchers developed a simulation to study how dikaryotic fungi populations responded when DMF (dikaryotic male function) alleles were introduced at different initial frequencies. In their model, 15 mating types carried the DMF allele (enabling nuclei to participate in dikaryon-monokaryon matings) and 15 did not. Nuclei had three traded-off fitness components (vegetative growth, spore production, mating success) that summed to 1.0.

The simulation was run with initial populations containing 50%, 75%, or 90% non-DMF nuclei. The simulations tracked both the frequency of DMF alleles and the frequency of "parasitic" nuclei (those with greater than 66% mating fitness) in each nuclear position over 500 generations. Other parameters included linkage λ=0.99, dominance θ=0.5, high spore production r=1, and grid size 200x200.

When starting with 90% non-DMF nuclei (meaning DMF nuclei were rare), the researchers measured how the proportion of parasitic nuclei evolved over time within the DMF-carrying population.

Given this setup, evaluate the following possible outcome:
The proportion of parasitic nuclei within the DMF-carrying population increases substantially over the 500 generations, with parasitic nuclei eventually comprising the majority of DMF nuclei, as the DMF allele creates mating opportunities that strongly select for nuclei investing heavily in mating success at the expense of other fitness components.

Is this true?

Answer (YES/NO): NO